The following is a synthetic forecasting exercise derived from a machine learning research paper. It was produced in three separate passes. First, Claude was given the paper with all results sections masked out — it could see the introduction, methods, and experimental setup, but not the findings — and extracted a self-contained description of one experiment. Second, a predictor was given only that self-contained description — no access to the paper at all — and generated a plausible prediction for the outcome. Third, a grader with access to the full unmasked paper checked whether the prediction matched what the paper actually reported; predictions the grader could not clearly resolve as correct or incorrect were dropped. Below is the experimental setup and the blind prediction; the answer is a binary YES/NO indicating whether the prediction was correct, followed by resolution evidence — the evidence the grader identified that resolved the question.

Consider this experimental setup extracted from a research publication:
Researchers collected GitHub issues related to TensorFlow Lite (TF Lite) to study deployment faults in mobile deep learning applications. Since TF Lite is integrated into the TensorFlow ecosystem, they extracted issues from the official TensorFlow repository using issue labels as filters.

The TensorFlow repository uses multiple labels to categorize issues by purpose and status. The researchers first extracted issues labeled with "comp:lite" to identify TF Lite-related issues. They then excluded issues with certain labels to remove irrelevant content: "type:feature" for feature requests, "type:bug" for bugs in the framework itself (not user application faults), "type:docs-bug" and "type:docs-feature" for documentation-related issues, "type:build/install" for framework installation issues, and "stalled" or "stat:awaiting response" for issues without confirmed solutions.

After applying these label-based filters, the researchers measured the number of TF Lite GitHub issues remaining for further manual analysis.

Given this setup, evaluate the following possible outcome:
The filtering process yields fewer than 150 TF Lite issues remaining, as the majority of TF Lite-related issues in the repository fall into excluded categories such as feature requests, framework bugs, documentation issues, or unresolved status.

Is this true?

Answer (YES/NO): NO